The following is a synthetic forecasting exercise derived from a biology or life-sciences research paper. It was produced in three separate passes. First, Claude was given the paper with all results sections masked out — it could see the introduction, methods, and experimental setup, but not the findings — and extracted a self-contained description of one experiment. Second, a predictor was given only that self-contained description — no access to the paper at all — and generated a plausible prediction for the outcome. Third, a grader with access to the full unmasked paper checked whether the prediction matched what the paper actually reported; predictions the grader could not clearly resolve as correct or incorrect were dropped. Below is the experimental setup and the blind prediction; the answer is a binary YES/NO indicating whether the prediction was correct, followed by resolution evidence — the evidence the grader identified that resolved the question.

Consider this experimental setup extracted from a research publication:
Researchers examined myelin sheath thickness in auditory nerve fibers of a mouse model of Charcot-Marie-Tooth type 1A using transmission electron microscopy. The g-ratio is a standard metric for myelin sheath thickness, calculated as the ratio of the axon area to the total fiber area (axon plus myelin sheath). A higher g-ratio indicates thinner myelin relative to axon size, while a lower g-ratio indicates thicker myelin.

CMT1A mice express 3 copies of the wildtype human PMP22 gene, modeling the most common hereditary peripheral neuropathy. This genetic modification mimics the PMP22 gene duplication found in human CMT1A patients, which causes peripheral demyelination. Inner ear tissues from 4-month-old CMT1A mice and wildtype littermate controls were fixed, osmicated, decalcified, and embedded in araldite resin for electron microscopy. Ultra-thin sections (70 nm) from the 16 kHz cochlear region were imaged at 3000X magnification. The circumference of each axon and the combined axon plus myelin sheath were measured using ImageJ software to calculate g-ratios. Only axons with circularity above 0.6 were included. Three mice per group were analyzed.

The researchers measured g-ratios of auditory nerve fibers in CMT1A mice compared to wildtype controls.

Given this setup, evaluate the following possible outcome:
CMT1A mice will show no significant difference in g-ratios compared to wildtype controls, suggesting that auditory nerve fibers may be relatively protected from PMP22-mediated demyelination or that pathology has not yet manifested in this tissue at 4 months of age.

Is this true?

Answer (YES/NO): NO